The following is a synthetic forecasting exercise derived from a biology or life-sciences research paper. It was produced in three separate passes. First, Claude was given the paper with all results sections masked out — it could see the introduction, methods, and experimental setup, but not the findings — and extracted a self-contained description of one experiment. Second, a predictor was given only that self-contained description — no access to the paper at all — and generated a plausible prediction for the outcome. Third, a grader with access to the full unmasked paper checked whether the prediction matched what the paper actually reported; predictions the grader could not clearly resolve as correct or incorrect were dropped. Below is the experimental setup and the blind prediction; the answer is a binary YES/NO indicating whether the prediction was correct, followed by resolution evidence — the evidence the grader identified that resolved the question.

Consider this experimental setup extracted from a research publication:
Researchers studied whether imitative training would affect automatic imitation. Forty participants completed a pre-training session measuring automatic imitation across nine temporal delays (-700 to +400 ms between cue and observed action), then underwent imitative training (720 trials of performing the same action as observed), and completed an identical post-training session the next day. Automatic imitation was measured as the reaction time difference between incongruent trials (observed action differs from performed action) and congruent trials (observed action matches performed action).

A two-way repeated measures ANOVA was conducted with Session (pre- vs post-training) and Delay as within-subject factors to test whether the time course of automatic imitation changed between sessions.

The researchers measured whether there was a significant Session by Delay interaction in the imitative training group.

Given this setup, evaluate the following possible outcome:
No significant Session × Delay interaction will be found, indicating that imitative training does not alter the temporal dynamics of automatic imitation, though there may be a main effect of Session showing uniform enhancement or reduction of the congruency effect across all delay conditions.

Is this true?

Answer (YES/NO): YES